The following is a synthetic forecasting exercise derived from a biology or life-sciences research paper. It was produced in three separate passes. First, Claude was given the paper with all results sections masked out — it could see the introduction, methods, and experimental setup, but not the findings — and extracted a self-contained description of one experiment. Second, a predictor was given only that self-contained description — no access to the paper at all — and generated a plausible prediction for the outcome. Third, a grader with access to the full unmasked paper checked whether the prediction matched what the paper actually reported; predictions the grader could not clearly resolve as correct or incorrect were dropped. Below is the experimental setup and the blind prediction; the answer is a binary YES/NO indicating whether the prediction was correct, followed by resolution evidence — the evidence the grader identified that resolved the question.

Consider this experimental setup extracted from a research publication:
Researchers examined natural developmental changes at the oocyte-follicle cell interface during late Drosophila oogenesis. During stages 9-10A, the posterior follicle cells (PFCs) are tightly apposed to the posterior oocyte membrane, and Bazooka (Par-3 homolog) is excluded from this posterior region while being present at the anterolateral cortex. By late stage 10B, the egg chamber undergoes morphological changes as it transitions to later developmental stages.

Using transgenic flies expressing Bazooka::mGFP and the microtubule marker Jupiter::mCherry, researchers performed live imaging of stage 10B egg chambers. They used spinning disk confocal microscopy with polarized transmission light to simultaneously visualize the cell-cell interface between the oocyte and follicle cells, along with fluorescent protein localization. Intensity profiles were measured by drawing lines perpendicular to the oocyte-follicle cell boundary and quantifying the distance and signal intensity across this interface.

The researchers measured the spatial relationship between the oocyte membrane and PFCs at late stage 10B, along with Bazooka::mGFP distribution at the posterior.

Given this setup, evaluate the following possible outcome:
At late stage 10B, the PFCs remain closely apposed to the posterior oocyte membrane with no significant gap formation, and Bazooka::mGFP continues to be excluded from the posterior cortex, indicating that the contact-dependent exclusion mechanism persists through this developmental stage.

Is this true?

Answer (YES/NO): NO